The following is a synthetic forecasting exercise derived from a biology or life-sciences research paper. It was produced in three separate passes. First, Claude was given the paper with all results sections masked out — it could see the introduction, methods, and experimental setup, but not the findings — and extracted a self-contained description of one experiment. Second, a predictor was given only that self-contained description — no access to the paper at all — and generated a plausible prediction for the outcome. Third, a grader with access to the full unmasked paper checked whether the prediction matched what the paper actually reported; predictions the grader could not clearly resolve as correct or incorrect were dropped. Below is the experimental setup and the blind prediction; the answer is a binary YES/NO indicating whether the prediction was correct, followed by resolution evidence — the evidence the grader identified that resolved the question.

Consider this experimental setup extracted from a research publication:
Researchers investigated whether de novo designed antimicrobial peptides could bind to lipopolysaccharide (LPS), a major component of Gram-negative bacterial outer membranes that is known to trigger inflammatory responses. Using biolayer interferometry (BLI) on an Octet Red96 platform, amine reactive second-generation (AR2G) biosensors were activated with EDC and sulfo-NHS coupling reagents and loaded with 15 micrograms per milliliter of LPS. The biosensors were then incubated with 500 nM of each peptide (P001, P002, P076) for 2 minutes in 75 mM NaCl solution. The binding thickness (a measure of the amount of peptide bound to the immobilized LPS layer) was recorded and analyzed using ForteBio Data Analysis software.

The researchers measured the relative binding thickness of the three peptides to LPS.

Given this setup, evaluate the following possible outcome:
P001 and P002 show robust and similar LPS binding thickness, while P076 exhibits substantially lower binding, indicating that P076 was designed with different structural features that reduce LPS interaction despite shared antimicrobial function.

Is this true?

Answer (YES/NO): NO